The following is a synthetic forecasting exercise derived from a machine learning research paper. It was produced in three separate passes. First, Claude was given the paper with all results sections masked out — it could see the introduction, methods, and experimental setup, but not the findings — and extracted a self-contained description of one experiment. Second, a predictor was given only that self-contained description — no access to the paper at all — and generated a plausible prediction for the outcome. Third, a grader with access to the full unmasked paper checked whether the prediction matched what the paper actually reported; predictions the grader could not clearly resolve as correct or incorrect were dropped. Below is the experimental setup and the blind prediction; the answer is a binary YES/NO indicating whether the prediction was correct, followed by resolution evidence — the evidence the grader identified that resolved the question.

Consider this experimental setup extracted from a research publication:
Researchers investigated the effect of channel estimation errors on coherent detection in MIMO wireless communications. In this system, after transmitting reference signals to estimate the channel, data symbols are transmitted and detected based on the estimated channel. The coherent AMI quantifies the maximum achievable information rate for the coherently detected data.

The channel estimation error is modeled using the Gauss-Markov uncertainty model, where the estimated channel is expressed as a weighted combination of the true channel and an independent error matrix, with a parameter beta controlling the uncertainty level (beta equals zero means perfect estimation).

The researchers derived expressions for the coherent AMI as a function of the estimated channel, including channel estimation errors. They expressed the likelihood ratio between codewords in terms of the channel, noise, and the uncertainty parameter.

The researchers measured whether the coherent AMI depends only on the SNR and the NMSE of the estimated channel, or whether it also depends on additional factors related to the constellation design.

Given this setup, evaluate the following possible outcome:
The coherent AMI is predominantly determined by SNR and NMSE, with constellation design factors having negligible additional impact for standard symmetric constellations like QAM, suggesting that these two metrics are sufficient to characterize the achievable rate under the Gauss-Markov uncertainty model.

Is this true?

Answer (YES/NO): YES